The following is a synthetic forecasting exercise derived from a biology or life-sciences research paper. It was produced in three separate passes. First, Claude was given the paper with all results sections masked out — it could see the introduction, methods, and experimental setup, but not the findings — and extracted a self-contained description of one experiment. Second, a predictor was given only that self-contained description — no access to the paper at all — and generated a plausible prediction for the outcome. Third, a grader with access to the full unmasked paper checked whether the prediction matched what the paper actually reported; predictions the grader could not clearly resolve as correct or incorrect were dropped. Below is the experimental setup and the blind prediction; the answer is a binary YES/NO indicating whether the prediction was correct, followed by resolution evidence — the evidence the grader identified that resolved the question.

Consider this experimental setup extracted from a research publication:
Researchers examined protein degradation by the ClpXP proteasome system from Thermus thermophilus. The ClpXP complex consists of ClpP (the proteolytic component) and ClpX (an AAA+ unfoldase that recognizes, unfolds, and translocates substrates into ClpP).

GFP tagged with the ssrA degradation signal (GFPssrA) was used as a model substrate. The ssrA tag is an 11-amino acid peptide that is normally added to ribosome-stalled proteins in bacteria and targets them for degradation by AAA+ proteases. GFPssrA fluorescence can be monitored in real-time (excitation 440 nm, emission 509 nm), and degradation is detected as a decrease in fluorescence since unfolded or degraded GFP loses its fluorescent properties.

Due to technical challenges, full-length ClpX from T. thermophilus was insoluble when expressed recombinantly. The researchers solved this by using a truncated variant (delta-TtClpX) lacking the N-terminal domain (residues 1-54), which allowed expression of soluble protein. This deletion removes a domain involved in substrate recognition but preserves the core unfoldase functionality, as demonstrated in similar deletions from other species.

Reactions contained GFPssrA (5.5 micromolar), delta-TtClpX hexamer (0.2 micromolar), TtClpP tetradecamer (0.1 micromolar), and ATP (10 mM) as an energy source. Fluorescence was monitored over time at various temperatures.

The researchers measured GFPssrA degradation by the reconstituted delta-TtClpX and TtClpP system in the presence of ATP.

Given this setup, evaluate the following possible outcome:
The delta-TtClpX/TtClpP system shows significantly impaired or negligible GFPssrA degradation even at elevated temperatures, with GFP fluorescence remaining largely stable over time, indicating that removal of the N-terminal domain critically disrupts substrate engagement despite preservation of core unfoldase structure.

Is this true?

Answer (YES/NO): NO